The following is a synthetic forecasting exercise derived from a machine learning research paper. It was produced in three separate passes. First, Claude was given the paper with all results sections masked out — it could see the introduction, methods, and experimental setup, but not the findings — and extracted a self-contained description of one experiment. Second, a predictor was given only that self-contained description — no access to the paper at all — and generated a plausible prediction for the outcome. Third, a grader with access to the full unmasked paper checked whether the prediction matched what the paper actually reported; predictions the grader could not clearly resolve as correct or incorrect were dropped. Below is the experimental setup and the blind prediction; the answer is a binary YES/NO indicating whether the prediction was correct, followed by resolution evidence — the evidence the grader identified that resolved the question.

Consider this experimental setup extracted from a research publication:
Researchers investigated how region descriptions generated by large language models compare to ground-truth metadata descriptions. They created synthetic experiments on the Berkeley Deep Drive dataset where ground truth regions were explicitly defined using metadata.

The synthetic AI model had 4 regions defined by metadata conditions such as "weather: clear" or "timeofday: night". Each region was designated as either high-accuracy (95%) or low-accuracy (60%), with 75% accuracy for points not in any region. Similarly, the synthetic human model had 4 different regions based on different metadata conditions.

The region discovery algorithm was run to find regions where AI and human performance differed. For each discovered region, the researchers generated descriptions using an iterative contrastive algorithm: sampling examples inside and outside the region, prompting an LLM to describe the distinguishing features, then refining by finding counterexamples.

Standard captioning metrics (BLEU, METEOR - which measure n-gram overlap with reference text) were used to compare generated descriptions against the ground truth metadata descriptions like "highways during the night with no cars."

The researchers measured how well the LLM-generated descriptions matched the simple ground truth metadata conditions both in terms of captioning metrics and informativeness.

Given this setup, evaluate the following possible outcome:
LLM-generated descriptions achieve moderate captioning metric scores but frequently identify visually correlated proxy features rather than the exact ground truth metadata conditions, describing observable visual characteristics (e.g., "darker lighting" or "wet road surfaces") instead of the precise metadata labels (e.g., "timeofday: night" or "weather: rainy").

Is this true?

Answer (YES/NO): NO